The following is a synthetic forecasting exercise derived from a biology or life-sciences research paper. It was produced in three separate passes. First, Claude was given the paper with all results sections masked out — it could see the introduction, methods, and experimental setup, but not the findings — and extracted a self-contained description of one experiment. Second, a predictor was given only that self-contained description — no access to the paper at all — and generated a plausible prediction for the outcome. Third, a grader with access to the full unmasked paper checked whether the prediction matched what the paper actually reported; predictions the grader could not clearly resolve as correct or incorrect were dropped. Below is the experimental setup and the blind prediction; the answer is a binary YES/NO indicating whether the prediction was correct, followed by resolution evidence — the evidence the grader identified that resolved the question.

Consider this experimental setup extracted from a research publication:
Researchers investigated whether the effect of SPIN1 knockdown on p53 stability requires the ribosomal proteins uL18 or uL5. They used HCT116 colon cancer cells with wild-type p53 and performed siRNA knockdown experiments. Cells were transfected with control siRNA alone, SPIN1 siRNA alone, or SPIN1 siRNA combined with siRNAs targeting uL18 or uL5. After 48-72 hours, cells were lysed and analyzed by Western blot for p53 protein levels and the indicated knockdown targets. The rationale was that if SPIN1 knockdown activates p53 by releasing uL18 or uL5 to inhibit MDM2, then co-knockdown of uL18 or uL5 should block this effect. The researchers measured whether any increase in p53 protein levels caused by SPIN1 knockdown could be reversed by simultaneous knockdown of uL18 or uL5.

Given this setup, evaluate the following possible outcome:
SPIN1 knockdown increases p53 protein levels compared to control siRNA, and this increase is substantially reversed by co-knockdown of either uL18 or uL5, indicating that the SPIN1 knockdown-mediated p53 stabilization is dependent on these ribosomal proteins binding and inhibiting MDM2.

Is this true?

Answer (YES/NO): YES